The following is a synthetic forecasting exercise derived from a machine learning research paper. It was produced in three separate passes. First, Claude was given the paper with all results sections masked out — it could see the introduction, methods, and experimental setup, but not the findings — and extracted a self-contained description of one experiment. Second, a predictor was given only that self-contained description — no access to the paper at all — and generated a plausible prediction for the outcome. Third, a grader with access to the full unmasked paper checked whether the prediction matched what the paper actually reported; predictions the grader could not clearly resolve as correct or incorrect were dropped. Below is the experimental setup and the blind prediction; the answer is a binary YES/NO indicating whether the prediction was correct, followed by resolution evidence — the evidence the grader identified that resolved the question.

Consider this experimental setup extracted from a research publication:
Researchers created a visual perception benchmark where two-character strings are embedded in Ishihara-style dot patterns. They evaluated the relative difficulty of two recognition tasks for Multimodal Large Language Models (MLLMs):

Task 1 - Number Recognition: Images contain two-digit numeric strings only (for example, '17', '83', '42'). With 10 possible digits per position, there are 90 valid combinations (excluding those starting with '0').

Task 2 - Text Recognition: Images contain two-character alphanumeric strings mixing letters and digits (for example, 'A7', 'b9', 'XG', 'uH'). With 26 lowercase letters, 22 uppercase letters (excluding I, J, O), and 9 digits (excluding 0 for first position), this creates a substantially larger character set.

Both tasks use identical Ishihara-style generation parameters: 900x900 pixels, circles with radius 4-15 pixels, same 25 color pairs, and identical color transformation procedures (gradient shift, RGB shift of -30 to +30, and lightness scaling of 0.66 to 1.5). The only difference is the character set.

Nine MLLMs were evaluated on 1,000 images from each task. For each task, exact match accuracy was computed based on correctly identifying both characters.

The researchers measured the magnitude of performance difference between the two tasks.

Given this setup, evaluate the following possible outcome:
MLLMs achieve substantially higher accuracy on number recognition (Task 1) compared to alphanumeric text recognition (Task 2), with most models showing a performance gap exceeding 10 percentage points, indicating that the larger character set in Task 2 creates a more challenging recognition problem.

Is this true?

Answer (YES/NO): NO